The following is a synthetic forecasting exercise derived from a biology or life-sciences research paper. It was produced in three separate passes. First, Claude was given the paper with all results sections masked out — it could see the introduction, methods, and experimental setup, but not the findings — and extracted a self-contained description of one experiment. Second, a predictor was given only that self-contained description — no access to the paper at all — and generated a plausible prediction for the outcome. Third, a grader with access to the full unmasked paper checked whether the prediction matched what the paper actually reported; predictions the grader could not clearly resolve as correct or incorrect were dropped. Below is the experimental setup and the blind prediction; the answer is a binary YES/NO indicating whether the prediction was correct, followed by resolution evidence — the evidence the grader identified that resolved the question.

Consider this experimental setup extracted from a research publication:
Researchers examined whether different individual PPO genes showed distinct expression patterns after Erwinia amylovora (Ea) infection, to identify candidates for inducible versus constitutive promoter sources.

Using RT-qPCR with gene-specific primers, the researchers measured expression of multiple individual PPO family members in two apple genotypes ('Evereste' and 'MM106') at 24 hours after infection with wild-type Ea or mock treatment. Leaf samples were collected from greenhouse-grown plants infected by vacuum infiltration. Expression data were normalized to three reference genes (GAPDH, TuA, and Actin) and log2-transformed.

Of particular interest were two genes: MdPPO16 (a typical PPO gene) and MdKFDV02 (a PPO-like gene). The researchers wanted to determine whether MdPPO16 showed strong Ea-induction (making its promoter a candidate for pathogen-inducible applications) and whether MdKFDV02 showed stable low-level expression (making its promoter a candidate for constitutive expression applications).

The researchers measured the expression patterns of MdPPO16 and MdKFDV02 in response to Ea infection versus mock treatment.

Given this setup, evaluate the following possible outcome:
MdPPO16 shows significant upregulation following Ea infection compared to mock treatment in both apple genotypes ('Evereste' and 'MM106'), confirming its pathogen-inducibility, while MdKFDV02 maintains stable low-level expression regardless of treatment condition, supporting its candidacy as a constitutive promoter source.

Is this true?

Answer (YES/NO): YES